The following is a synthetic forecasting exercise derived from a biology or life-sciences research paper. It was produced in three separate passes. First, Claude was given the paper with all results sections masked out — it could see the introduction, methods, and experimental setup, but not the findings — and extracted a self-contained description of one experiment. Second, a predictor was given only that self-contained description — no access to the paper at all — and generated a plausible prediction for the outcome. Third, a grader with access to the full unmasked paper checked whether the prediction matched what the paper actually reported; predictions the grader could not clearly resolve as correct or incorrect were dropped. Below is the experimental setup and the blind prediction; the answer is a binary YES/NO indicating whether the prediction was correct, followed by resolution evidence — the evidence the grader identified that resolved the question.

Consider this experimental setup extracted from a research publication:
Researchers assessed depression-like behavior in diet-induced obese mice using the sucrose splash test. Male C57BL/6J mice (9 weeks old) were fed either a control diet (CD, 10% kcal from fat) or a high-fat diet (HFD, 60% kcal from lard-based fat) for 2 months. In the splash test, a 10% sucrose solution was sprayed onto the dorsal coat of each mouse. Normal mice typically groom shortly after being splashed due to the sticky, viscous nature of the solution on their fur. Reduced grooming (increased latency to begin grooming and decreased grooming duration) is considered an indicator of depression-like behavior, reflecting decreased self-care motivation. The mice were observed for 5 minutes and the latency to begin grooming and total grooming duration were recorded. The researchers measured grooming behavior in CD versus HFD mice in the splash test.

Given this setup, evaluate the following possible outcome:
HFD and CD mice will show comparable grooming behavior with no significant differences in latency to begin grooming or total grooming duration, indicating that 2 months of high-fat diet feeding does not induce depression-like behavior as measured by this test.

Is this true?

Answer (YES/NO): NO